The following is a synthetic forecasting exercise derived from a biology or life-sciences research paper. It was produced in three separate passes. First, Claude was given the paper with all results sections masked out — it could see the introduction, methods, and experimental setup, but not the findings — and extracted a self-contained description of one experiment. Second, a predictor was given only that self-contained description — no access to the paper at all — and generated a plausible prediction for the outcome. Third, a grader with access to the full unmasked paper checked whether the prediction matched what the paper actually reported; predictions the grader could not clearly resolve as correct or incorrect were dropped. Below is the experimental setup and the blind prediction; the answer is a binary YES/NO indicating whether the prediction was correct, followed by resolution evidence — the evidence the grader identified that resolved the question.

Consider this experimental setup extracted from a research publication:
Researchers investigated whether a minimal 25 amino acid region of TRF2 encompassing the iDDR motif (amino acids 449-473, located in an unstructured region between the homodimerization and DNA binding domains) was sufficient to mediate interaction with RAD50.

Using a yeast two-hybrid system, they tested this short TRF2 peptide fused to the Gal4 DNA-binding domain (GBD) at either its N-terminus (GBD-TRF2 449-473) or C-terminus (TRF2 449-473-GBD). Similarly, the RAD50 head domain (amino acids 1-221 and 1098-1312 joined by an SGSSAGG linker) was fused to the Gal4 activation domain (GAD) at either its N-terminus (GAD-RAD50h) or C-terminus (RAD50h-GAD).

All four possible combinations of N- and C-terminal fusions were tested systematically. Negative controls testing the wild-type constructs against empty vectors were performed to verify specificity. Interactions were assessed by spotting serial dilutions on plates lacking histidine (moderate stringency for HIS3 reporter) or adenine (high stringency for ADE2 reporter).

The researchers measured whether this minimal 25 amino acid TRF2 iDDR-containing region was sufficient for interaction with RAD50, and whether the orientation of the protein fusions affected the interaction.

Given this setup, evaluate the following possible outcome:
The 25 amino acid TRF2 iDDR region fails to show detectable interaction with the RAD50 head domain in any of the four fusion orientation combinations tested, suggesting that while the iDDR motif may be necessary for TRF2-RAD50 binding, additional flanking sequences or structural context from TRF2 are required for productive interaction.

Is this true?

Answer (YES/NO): NO